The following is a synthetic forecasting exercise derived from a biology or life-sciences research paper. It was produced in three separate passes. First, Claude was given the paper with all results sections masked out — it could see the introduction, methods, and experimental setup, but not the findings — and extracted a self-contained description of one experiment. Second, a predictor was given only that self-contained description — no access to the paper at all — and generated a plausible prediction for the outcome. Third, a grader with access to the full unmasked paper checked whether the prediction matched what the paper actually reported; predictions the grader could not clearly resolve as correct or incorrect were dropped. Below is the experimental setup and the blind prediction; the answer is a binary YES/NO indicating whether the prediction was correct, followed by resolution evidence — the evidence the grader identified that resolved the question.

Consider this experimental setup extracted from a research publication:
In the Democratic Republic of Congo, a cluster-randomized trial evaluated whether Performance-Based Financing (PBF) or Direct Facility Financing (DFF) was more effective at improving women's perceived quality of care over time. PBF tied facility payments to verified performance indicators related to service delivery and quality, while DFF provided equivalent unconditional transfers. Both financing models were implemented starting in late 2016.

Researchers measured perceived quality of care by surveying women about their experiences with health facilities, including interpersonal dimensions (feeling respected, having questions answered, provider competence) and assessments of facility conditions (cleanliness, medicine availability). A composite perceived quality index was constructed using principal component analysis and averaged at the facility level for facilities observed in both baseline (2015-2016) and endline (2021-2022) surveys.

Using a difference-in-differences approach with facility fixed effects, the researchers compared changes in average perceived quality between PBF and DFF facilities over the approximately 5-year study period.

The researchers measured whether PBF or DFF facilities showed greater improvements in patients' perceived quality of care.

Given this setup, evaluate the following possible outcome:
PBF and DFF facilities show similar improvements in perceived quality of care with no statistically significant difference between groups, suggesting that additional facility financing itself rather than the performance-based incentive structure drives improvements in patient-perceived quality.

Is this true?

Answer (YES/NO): NO